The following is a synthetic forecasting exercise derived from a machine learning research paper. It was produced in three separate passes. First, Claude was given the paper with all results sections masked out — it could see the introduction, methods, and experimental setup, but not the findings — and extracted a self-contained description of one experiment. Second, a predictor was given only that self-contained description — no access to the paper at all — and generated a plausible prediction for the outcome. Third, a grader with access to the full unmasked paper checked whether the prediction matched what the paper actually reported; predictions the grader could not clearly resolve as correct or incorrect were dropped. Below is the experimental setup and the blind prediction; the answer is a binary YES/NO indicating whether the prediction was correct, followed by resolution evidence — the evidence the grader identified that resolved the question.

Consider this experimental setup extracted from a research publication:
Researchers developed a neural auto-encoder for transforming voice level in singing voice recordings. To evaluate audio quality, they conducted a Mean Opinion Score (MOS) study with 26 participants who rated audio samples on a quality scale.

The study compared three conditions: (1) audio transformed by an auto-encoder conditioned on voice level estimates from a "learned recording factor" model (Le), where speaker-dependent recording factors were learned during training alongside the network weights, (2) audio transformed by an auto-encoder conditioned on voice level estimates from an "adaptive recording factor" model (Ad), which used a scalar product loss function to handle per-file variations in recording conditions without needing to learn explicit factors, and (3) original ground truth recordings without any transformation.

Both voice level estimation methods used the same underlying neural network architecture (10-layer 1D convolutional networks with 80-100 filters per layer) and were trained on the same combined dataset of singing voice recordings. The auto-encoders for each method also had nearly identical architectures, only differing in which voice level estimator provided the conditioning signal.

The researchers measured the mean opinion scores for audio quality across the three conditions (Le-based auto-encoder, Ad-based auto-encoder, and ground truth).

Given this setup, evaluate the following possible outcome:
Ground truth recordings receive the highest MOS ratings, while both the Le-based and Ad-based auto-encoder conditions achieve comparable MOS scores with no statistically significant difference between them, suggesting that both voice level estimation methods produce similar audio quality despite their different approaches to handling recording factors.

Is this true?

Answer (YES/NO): NO